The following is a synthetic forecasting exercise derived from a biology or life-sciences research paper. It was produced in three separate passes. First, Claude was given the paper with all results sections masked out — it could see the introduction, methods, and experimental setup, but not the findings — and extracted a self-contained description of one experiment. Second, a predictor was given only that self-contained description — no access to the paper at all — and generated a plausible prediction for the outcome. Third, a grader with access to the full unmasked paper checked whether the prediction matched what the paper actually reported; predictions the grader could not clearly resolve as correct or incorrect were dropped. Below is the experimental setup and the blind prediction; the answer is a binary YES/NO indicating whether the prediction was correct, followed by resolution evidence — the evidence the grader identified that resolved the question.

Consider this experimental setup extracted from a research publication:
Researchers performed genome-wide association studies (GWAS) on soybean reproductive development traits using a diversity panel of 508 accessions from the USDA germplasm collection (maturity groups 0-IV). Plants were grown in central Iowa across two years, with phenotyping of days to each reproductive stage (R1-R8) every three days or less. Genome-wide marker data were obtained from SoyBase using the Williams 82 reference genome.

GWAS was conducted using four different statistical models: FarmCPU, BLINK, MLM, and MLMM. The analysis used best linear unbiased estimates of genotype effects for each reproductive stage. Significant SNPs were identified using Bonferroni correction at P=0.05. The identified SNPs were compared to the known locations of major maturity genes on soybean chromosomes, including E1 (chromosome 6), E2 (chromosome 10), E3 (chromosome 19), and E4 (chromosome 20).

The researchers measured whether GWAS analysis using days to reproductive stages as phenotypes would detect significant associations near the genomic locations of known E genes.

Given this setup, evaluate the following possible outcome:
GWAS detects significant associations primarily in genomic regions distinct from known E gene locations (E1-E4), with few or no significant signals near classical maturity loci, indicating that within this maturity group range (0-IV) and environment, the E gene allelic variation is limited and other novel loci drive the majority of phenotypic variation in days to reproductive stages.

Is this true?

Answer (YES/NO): NO